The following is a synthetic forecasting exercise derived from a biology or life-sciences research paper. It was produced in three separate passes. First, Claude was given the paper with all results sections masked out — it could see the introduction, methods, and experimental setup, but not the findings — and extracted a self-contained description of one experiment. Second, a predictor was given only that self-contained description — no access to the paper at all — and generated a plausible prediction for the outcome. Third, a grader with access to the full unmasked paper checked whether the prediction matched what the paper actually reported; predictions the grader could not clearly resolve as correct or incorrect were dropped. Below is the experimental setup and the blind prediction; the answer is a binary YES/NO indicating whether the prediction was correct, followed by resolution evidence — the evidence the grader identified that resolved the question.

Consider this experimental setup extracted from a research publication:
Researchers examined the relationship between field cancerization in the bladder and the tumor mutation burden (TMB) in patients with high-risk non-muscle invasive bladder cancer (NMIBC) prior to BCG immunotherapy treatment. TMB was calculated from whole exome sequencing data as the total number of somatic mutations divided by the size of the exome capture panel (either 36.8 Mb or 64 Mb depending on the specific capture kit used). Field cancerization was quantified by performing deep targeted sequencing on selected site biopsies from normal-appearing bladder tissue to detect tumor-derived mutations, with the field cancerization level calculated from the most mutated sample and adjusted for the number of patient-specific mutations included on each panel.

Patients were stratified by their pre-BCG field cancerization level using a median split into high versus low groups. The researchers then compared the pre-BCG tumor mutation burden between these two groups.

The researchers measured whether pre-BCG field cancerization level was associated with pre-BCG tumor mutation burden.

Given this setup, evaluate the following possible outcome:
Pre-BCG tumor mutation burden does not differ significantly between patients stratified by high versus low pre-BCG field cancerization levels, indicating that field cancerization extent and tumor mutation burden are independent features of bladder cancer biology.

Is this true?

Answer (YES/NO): NO